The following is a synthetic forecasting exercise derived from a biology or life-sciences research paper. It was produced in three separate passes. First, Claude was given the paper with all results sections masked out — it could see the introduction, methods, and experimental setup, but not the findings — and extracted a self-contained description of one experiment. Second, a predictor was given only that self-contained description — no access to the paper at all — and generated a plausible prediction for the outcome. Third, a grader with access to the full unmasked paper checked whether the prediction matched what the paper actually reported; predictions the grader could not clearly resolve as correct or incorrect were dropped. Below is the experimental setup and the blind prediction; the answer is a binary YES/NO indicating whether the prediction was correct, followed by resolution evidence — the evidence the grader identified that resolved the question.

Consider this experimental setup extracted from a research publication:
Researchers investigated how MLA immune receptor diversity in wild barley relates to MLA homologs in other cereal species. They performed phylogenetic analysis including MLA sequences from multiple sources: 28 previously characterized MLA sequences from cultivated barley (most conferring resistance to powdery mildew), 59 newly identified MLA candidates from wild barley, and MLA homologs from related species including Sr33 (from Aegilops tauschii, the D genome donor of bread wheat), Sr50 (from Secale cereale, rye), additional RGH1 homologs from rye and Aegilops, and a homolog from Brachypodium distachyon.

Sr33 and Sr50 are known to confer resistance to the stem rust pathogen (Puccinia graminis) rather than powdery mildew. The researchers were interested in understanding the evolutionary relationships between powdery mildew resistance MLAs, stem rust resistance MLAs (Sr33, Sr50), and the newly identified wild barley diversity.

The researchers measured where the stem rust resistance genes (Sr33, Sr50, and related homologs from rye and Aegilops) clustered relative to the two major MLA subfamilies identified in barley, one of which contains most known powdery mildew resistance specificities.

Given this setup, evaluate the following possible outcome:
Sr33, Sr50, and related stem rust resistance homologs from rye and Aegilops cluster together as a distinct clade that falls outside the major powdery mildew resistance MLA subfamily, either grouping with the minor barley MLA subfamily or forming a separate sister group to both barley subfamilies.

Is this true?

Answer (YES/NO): NO